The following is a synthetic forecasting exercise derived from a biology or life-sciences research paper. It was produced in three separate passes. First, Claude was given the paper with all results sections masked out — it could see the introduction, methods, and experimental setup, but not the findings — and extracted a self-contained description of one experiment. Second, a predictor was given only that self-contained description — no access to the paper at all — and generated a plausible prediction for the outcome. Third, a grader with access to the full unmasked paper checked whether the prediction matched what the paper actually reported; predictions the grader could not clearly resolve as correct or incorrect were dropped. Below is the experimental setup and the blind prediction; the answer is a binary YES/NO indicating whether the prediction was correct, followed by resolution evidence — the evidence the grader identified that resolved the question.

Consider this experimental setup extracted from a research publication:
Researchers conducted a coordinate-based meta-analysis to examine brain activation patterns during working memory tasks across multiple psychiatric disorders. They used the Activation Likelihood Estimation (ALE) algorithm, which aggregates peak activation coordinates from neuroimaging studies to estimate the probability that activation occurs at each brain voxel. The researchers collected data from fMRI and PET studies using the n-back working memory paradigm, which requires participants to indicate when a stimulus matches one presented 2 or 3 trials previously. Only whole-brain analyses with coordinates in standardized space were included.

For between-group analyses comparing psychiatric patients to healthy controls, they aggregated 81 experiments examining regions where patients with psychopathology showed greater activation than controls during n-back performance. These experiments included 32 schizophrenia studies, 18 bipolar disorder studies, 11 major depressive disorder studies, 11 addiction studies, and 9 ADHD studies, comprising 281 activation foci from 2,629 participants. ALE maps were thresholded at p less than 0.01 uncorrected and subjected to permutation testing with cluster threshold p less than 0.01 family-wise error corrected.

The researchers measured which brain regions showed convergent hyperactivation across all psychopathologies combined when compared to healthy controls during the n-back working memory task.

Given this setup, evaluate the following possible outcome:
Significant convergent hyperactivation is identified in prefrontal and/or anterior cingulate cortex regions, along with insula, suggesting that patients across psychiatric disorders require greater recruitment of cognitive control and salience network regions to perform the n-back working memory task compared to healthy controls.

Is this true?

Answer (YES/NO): NO